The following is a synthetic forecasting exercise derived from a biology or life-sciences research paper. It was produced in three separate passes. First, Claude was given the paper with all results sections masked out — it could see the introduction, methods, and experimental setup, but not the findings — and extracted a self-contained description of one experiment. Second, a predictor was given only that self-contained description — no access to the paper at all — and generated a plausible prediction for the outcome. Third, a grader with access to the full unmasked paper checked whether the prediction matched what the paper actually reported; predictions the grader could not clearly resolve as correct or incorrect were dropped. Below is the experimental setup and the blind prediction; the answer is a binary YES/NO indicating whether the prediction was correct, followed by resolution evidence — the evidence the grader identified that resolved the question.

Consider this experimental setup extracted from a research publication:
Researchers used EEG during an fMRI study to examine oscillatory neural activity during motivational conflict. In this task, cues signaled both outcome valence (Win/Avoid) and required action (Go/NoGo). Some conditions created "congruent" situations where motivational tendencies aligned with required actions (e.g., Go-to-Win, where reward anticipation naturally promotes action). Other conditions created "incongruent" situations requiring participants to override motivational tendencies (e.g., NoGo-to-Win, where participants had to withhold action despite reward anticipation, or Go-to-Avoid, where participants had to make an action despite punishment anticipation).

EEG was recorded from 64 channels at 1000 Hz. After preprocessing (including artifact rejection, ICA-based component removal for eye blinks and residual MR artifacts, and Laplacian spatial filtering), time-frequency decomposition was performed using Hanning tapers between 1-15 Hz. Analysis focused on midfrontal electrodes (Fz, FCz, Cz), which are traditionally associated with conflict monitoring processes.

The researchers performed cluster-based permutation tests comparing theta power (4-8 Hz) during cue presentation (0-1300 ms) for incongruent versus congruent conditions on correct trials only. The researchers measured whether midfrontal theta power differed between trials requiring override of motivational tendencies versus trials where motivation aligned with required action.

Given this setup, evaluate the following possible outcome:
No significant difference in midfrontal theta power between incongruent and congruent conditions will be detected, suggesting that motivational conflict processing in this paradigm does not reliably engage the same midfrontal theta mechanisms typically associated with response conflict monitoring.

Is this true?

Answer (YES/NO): NO